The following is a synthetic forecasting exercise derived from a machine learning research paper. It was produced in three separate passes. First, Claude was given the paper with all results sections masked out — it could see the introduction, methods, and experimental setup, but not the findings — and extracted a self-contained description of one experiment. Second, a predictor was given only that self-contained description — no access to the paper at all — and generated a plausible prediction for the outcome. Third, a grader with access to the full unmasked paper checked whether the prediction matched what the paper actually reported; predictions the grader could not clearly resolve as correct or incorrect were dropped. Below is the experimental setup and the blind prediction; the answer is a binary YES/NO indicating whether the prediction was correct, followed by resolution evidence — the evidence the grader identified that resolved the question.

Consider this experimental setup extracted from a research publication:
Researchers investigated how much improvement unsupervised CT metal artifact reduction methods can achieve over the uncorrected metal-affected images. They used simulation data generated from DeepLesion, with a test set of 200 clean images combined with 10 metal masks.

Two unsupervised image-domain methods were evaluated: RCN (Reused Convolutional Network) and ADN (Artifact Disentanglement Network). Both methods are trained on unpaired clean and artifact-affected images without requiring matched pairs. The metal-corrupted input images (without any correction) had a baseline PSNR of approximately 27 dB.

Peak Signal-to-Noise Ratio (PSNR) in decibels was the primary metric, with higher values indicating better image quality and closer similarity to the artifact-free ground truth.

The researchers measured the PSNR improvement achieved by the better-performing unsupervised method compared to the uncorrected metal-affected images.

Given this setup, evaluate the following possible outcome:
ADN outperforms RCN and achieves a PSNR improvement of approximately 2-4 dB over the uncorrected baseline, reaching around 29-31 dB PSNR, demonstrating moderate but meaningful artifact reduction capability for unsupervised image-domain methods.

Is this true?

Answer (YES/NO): NO